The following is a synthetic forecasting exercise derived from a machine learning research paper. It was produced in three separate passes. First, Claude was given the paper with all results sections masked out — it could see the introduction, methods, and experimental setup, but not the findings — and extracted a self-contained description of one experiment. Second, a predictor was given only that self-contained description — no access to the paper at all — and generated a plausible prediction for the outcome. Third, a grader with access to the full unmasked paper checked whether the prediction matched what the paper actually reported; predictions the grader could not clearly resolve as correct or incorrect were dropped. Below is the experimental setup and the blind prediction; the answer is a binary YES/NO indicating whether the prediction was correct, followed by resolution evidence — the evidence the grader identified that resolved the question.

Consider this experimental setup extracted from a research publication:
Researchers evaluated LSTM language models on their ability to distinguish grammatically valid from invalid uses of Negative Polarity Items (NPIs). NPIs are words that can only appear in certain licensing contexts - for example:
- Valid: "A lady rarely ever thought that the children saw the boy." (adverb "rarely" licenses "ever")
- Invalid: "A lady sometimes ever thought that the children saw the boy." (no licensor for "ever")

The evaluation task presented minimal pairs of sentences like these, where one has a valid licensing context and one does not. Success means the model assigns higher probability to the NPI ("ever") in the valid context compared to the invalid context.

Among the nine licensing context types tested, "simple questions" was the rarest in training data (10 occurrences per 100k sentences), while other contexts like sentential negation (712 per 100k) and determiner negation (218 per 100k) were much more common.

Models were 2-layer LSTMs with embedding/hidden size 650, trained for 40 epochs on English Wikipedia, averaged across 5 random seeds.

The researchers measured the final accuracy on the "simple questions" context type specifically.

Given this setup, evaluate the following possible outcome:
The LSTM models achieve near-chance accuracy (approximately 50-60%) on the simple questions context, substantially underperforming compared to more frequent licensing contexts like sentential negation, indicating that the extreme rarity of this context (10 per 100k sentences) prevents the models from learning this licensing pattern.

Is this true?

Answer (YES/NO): NO